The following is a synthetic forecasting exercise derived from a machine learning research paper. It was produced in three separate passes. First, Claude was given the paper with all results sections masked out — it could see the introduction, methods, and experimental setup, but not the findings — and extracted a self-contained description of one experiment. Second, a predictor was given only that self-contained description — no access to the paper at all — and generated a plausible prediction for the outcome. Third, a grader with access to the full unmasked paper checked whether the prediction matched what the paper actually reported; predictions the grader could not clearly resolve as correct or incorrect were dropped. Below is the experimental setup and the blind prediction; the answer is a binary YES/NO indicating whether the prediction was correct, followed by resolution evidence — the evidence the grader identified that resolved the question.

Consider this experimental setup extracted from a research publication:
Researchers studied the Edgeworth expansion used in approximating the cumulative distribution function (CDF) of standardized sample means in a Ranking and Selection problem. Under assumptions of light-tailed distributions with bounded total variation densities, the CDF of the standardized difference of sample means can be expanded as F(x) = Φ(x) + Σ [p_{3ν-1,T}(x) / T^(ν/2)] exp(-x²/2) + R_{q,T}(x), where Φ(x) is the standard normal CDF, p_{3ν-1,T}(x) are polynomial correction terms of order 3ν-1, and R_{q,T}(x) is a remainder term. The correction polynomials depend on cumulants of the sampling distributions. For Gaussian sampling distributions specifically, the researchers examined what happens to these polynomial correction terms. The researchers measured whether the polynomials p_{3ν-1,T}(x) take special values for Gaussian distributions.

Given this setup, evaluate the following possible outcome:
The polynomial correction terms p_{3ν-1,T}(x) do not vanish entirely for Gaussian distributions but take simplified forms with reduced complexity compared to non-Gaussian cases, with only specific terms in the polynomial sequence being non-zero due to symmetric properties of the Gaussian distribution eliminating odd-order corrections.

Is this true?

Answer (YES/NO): NO